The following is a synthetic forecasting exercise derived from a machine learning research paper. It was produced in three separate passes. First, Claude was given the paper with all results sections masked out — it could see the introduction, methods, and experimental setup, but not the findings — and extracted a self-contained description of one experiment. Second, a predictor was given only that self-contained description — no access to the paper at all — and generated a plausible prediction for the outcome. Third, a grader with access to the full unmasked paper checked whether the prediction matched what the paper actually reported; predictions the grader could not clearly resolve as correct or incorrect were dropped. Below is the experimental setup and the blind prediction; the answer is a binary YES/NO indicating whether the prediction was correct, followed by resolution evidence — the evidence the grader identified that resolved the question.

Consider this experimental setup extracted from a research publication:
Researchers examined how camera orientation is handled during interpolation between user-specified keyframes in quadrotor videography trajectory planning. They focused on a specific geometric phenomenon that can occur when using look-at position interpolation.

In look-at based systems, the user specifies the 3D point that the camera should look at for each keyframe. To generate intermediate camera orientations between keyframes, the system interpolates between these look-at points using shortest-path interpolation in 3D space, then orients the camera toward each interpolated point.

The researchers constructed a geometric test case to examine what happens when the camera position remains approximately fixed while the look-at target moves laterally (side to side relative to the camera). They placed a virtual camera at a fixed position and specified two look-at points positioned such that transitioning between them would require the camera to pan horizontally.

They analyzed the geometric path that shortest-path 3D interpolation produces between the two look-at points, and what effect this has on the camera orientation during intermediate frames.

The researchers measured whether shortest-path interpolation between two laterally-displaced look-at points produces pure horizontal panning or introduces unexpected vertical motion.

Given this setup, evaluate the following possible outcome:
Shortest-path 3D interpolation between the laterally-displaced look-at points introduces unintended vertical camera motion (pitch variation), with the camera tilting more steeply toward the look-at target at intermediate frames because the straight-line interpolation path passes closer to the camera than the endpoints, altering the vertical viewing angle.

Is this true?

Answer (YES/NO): YES